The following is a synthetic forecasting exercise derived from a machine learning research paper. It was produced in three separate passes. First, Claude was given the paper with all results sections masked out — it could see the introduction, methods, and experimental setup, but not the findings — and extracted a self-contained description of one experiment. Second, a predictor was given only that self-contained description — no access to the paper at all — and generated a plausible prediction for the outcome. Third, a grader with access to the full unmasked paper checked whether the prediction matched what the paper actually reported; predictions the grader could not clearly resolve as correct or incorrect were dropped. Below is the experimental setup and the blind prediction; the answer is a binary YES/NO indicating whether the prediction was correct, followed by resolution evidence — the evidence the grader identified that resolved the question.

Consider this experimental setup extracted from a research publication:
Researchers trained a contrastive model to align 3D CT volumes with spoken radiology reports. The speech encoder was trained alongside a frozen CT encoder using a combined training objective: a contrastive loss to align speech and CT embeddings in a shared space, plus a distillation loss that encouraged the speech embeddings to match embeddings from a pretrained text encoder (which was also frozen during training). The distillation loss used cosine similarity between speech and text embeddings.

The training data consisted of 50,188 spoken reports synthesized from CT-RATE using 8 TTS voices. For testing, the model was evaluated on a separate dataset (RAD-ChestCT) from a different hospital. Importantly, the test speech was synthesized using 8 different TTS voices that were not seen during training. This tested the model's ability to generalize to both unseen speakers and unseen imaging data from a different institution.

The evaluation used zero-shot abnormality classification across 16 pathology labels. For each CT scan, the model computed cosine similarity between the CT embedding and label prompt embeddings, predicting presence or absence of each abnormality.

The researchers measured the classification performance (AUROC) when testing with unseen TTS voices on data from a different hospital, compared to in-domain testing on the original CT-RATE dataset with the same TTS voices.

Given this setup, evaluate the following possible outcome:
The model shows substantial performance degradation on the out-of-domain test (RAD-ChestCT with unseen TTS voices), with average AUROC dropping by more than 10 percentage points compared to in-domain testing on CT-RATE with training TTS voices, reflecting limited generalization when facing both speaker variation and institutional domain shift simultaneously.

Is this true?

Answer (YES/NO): YES